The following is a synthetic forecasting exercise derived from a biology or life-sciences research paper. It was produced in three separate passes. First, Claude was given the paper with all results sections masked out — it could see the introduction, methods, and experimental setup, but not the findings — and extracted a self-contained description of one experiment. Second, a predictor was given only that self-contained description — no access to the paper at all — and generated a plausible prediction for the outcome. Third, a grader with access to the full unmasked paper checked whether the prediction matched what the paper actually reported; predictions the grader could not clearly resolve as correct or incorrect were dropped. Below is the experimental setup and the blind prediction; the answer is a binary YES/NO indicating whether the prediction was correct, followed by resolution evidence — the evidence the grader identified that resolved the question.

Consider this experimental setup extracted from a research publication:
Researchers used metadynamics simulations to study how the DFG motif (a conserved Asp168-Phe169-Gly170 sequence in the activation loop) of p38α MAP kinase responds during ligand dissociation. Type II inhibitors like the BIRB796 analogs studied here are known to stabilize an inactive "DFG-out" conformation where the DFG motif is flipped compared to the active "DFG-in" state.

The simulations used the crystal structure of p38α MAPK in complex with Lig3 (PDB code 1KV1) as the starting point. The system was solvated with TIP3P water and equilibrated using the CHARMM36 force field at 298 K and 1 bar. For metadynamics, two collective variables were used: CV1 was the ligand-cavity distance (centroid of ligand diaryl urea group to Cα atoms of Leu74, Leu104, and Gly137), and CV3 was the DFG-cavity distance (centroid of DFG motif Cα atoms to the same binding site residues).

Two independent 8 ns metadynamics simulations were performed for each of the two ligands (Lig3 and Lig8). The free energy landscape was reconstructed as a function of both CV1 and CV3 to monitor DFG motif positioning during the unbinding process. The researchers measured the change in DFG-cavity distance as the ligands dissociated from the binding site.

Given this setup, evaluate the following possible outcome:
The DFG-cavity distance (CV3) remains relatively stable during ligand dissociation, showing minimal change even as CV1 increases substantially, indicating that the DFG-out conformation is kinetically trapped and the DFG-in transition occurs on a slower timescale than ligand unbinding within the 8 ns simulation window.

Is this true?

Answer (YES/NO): NO